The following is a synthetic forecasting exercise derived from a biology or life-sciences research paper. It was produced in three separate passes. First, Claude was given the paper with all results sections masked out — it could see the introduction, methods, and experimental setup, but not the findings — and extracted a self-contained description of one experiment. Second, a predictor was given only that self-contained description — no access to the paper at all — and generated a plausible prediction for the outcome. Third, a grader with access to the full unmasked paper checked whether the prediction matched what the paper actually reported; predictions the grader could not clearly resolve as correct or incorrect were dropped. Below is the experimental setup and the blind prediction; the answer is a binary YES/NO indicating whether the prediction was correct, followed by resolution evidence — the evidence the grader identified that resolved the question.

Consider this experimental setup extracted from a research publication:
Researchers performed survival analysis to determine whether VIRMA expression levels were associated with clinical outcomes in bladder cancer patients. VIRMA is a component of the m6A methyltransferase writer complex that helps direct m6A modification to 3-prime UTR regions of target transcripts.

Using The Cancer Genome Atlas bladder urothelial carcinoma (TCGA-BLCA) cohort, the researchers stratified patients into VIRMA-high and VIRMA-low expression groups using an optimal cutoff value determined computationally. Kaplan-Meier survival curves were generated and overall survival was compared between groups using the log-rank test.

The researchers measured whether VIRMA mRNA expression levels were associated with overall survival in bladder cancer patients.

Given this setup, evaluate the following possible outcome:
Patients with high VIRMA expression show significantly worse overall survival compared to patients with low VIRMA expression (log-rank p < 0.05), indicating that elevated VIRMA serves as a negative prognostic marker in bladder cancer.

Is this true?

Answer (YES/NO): YES